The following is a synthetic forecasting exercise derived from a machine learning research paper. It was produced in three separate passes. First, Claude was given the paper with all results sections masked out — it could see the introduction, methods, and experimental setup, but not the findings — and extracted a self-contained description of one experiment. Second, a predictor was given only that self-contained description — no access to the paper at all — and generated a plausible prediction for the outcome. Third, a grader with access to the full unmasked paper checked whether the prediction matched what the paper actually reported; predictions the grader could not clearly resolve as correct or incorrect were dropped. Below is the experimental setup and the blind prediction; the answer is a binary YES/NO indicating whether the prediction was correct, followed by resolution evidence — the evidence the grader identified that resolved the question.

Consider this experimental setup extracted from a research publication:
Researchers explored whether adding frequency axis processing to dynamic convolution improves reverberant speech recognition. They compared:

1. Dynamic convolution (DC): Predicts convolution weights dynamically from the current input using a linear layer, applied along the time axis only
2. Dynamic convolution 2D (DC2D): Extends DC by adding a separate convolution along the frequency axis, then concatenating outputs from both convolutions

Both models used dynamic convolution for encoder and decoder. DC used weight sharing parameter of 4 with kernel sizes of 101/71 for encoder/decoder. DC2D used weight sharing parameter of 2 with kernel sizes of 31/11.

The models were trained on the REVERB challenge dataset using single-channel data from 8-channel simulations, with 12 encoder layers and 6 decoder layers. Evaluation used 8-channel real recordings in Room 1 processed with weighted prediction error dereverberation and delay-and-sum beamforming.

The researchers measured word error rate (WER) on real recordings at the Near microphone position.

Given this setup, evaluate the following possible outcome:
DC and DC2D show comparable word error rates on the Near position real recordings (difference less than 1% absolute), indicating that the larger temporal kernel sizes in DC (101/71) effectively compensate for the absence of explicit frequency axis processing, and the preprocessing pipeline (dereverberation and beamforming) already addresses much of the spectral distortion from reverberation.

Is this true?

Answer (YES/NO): YES